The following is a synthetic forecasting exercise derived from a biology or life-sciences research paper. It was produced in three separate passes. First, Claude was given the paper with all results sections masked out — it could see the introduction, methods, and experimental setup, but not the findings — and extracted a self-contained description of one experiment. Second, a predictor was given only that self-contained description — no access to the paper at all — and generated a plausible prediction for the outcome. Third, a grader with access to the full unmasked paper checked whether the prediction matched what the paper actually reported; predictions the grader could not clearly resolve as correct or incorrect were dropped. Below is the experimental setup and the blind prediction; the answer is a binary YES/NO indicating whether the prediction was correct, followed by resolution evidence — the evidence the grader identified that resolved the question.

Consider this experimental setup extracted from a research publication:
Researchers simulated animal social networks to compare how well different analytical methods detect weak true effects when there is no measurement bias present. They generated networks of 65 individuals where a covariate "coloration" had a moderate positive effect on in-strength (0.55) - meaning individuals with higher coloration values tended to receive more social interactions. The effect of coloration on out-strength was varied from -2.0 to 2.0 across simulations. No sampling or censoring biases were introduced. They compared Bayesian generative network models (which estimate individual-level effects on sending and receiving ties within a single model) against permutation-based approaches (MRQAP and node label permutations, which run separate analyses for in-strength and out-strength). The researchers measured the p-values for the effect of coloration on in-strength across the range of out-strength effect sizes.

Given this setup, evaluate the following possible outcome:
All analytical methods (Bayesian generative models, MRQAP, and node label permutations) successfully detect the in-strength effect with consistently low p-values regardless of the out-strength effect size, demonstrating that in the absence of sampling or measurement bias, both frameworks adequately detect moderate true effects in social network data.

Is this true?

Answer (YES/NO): NO